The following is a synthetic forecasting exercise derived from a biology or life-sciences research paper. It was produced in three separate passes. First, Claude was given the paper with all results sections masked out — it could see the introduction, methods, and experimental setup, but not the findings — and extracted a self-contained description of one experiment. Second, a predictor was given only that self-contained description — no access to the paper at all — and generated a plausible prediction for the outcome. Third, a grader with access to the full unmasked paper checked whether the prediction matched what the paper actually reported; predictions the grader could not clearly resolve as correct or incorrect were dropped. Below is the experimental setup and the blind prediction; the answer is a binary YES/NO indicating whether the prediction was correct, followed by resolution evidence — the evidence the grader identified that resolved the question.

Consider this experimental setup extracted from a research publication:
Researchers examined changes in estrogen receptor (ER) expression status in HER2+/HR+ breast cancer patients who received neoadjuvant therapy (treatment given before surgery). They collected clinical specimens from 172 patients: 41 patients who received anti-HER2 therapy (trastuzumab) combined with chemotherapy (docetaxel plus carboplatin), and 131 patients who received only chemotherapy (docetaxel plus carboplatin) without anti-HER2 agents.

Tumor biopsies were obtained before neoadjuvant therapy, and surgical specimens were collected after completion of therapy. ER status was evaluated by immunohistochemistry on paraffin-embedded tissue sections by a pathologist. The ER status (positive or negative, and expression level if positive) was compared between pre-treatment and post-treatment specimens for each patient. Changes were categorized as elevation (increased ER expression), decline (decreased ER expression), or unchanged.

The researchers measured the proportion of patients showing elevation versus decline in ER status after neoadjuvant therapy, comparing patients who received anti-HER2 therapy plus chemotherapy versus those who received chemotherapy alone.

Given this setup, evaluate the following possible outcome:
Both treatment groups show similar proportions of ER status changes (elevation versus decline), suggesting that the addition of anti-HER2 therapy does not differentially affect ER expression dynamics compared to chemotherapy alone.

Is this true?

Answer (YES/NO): NO